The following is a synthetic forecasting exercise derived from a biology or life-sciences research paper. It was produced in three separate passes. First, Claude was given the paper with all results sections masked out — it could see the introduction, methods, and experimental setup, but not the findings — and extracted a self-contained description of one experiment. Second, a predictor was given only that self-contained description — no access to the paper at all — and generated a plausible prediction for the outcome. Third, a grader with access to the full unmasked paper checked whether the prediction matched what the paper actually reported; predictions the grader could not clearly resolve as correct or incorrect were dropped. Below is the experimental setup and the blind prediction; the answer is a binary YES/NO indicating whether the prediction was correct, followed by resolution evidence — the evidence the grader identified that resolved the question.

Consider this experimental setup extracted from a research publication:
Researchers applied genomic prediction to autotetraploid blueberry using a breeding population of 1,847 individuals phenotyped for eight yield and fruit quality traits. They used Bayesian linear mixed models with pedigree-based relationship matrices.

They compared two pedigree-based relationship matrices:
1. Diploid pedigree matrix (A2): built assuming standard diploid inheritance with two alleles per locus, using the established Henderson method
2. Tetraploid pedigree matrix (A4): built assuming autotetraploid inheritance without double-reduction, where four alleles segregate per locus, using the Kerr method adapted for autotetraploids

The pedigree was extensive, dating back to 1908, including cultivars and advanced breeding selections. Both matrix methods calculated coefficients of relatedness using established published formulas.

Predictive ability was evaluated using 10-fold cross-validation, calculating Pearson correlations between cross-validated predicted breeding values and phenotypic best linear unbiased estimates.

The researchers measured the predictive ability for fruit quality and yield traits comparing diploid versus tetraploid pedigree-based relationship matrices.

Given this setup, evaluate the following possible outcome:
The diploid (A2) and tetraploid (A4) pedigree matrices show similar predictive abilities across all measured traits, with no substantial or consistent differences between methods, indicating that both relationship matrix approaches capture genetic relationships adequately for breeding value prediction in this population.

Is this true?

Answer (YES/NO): YES